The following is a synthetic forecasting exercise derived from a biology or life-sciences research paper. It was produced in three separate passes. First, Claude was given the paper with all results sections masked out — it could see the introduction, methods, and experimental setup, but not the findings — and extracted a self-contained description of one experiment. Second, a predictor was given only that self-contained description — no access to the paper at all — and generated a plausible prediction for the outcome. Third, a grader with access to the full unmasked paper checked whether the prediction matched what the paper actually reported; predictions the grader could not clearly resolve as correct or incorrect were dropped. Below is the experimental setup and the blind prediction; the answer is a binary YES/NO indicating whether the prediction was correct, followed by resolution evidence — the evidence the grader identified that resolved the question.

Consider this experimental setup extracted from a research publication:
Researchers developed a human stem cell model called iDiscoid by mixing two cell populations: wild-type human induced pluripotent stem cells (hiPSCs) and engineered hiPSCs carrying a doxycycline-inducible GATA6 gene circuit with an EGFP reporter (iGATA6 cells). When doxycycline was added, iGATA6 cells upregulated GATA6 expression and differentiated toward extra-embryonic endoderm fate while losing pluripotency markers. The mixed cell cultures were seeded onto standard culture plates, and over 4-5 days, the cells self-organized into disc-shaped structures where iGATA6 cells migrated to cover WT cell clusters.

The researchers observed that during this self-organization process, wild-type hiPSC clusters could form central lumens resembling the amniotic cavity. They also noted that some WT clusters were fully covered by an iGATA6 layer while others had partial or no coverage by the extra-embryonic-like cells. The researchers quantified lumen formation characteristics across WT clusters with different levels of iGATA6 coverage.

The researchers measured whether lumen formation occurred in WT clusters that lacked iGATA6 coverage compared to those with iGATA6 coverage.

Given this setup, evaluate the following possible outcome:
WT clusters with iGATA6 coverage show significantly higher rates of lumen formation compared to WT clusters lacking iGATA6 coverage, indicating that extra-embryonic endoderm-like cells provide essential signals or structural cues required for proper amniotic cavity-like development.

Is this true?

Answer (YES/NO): YES